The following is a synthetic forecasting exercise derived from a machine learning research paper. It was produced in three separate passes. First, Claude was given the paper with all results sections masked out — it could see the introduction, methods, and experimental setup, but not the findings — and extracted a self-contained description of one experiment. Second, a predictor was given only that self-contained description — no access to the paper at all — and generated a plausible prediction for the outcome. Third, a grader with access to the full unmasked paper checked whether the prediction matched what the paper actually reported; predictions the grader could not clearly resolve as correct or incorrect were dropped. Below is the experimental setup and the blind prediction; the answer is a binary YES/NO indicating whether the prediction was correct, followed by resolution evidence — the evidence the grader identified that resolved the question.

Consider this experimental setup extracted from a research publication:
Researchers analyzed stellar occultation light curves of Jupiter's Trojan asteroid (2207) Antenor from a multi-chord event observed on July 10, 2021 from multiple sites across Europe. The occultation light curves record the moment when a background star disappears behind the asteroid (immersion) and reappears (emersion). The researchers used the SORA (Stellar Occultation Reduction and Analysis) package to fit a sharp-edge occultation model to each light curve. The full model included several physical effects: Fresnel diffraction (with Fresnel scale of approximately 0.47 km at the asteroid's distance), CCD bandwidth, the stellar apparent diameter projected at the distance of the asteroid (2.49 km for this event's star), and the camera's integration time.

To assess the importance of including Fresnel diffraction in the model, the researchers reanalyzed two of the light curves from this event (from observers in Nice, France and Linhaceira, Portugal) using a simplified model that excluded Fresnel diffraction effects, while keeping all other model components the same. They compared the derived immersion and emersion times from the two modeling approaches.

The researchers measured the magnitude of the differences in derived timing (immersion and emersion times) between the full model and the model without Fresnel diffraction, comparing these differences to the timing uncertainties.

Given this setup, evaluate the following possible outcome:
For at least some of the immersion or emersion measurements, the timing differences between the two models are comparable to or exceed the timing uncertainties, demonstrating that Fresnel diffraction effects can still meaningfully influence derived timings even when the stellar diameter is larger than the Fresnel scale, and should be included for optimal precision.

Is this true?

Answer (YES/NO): NO